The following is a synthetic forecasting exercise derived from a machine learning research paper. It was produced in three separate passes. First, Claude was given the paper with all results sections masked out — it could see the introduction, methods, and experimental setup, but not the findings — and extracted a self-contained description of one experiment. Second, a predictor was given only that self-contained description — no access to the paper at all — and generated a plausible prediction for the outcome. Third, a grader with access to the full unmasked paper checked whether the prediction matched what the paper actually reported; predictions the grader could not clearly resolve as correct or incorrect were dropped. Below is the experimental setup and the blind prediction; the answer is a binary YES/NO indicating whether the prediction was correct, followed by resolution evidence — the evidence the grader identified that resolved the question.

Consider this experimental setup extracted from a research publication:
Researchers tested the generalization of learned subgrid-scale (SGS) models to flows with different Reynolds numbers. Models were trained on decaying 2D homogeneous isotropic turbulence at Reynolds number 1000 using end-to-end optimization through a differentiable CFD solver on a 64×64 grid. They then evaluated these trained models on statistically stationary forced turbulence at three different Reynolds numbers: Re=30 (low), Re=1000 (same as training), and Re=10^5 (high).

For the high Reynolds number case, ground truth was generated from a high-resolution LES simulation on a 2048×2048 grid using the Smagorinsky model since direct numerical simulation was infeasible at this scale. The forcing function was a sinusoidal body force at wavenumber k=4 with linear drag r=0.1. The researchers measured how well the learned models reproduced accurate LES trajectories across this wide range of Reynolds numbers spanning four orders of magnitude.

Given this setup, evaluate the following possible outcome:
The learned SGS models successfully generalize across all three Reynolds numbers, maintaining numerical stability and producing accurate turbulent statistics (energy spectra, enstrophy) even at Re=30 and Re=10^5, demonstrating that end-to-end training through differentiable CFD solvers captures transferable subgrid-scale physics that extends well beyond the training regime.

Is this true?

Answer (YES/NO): NO